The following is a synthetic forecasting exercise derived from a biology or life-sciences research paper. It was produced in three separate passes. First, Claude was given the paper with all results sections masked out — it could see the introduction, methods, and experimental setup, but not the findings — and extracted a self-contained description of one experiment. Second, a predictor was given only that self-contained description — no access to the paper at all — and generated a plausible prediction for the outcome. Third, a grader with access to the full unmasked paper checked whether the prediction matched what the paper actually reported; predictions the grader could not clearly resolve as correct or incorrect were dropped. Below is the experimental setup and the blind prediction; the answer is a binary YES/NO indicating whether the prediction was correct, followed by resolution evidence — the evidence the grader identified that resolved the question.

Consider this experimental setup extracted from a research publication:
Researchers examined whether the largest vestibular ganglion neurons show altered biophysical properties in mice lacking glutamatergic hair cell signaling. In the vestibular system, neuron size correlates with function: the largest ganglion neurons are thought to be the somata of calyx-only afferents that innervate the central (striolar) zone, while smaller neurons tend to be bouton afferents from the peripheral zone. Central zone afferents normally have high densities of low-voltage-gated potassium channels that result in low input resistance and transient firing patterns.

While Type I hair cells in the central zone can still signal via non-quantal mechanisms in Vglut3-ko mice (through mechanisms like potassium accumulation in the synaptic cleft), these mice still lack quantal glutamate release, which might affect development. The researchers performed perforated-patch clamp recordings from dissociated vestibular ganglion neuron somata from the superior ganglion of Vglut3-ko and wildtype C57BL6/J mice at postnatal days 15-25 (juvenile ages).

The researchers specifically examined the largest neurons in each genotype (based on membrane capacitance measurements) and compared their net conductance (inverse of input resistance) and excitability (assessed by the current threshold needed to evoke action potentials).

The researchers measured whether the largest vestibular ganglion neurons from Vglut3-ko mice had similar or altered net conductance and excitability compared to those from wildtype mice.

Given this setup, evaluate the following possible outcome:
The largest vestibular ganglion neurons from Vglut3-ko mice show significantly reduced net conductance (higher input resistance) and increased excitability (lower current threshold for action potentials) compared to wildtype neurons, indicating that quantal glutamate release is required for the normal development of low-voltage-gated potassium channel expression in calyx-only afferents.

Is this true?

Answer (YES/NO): NO